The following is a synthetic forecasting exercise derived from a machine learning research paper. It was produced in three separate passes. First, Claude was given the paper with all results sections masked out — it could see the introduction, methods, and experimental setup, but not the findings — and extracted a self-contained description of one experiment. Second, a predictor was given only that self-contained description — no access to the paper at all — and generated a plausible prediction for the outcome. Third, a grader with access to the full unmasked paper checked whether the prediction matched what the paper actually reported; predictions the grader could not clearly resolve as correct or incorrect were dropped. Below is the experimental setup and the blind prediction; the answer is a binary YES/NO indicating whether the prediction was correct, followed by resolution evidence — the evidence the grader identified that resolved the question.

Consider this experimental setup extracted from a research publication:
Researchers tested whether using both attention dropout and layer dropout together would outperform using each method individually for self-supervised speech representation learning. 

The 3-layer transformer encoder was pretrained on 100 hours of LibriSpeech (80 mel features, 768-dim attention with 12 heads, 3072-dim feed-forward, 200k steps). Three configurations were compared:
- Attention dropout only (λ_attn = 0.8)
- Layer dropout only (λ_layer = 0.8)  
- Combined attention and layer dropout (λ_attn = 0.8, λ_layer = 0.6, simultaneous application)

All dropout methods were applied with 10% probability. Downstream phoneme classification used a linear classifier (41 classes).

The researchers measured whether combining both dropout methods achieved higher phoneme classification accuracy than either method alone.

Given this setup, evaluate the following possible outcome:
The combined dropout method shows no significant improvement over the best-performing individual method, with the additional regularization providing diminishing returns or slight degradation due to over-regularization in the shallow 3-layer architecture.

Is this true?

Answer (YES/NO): YES